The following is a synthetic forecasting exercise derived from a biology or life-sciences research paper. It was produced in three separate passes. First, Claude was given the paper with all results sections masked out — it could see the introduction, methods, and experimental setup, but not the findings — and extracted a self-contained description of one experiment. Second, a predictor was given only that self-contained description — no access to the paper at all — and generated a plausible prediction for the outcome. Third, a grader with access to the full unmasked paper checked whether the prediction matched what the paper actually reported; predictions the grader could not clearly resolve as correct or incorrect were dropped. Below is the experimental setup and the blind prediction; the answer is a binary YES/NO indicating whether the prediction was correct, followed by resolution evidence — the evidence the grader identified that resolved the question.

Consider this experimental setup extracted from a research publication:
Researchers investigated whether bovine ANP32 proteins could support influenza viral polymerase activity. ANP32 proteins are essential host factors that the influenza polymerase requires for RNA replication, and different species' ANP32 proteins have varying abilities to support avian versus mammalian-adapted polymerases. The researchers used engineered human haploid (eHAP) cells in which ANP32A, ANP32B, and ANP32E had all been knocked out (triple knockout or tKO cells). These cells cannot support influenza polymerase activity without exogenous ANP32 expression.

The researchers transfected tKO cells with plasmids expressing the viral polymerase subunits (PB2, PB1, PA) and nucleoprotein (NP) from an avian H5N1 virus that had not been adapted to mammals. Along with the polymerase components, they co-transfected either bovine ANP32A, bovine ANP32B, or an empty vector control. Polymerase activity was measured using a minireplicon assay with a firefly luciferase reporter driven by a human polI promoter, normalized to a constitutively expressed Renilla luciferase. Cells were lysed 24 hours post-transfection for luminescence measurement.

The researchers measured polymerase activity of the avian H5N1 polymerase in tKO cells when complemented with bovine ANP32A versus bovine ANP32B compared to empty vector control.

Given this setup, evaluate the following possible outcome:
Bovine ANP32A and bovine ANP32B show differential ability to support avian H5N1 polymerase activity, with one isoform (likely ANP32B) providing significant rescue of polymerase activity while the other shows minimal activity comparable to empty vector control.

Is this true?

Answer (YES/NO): NO